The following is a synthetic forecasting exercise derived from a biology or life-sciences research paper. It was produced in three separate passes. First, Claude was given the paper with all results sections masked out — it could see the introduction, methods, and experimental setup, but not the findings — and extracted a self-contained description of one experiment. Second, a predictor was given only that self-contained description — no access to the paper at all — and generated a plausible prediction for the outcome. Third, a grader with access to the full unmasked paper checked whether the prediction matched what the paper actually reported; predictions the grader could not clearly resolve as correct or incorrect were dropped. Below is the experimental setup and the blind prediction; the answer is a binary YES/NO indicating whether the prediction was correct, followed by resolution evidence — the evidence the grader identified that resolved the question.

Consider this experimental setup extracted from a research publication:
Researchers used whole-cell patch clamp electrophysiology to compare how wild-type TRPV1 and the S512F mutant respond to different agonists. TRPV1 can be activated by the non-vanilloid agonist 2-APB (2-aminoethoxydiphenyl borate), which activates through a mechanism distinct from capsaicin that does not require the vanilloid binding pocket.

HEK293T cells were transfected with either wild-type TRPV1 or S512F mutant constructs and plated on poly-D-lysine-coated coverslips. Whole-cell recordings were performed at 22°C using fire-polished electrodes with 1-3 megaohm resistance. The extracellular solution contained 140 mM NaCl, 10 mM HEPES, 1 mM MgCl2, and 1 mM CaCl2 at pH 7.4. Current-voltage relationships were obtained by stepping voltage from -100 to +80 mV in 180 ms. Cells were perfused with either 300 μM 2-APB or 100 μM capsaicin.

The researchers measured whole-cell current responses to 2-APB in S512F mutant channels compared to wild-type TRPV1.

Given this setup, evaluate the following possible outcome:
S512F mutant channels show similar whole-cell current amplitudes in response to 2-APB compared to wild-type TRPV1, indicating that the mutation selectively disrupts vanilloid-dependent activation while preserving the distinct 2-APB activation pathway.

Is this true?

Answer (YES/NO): YES